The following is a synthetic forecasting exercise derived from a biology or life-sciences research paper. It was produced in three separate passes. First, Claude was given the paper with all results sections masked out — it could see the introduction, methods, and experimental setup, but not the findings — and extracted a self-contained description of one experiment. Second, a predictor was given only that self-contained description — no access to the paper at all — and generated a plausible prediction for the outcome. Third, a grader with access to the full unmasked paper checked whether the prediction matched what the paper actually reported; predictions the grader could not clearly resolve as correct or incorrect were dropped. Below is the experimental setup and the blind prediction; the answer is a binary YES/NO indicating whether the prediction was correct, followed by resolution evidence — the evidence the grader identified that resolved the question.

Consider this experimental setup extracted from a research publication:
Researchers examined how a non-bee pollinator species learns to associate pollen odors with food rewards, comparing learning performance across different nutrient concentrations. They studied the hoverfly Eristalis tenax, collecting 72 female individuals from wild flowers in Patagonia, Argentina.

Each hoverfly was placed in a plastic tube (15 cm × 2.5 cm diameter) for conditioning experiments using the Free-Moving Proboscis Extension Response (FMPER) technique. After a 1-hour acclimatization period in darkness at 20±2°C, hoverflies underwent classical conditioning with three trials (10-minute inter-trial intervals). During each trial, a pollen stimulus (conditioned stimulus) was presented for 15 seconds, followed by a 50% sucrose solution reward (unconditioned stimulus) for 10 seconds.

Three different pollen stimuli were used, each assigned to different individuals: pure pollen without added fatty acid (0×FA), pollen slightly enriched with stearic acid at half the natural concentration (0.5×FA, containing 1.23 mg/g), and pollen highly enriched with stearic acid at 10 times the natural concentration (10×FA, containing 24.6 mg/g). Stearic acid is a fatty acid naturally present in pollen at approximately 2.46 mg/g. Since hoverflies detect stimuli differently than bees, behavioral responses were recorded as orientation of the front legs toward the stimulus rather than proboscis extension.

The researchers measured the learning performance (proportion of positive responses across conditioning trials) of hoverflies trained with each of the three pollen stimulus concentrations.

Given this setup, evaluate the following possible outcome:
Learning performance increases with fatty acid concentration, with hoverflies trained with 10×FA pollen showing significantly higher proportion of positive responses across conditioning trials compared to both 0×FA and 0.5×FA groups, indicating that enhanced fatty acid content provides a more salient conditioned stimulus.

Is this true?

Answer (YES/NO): NO